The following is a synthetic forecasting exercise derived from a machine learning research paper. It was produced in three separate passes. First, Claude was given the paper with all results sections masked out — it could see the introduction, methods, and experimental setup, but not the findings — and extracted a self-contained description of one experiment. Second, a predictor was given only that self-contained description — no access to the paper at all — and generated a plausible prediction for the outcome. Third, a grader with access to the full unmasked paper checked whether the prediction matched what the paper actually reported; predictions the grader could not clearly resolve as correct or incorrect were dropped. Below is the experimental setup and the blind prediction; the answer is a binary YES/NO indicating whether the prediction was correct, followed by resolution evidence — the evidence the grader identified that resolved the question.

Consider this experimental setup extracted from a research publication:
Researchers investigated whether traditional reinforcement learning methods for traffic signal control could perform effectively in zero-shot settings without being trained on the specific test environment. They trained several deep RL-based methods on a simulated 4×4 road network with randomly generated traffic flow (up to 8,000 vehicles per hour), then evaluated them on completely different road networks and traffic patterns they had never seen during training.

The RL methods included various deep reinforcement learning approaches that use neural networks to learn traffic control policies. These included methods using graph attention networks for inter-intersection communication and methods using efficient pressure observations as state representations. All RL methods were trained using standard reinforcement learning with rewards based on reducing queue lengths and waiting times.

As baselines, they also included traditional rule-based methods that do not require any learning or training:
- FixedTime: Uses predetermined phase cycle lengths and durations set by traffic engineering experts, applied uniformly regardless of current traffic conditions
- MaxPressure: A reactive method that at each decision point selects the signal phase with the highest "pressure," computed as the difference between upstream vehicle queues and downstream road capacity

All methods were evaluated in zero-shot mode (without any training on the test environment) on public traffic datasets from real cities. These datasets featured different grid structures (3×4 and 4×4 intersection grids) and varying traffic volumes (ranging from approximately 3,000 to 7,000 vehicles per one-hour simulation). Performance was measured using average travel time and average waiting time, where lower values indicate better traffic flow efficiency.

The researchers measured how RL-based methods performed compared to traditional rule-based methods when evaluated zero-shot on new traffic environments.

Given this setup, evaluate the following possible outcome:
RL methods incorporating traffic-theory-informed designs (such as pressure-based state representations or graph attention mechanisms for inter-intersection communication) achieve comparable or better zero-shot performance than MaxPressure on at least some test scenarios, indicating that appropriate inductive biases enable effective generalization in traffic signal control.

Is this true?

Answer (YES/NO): NO